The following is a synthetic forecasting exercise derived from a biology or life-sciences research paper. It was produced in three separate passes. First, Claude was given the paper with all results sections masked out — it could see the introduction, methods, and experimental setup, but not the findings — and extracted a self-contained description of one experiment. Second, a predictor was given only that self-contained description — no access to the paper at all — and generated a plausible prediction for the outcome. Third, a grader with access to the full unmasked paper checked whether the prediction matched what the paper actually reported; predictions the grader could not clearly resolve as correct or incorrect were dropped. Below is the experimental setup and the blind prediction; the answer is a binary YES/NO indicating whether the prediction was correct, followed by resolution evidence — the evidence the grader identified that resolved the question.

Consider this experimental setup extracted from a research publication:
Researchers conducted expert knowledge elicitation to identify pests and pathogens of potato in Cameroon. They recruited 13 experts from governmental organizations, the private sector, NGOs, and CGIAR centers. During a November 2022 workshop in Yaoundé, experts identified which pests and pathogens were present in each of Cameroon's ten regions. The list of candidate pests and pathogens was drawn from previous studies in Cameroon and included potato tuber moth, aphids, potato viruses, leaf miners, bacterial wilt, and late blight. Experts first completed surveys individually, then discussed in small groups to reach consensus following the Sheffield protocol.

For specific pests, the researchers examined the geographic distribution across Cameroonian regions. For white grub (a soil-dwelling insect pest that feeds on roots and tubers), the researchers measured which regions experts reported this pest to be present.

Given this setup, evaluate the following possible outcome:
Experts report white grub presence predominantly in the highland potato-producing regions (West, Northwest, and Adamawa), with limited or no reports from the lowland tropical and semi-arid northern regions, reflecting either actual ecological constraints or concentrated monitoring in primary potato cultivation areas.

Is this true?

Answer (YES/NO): NO